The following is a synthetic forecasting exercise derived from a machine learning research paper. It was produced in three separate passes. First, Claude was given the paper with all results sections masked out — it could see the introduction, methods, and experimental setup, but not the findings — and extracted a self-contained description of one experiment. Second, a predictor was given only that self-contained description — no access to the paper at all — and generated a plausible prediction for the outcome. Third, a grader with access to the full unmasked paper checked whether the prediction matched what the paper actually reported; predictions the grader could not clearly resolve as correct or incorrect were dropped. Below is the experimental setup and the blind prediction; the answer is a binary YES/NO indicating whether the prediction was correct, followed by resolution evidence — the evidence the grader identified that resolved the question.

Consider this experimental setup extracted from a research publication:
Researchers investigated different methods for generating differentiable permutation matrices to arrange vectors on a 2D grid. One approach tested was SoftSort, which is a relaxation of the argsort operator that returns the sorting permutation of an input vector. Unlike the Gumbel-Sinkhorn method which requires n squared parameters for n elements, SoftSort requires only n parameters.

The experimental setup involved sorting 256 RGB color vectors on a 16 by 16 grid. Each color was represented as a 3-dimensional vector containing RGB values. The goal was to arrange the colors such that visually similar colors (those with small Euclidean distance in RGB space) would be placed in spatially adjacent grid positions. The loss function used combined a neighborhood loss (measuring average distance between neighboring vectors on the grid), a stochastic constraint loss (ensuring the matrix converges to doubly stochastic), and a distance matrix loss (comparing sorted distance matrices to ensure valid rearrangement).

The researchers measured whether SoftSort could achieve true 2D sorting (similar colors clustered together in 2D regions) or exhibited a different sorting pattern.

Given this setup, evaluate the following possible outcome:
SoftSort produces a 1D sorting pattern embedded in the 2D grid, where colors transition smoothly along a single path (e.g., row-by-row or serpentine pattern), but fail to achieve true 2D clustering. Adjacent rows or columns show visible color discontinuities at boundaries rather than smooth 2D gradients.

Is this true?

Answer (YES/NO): YES